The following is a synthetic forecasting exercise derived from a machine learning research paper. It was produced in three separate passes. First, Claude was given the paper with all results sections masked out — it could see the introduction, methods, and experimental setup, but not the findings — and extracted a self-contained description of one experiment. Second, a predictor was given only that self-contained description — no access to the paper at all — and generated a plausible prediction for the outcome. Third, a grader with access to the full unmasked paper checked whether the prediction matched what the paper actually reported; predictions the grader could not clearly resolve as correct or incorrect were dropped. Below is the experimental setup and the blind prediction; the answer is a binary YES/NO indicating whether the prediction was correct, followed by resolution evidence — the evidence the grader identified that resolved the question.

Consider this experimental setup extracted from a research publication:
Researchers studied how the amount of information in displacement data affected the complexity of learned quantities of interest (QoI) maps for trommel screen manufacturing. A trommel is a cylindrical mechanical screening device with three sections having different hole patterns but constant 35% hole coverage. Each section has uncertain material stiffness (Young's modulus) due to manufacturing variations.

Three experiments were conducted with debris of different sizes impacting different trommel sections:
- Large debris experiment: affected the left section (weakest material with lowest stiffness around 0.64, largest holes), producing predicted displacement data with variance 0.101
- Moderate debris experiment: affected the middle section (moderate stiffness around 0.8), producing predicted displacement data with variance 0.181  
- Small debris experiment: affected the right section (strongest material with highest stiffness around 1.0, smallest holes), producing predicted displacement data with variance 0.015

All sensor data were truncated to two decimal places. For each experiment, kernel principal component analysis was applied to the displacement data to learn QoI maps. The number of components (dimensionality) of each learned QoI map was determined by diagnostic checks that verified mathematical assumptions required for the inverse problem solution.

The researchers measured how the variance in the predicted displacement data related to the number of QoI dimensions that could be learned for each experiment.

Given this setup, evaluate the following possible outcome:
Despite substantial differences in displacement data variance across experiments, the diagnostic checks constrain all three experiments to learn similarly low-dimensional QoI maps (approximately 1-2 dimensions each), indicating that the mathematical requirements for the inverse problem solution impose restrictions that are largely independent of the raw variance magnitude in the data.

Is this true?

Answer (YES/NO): NO